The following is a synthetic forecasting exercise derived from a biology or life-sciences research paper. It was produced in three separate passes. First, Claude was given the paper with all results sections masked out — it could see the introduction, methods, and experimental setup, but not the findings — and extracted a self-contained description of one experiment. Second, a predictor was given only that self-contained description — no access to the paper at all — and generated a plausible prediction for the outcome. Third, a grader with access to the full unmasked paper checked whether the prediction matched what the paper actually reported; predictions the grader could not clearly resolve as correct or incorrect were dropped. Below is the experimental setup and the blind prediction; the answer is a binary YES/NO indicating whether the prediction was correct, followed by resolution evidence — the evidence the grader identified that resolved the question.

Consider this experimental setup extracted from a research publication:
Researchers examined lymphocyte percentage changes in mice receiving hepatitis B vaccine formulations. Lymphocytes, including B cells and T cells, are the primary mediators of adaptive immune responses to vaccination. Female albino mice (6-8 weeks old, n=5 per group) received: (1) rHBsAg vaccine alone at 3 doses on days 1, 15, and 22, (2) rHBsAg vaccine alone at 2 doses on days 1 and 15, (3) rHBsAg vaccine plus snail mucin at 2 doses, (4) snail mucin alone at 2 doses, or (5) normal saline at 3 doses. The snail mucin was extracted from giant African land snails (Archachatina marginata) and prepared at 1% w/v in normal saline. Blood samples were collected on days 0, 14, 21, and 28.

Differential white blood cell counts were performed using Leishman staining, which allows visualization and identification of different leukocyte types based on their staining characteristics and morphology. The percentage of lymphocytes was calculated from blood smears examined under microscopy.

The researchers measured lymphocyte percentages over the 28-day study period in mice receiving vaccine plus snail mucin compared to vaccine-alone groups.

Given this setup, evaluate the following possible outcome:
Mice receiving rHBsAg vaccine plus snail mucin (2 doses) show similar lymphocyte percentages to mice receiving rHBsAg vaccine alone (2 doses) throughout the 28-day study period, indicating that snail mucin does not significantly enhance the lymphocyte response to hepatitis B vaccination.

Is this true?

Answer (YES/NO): YES